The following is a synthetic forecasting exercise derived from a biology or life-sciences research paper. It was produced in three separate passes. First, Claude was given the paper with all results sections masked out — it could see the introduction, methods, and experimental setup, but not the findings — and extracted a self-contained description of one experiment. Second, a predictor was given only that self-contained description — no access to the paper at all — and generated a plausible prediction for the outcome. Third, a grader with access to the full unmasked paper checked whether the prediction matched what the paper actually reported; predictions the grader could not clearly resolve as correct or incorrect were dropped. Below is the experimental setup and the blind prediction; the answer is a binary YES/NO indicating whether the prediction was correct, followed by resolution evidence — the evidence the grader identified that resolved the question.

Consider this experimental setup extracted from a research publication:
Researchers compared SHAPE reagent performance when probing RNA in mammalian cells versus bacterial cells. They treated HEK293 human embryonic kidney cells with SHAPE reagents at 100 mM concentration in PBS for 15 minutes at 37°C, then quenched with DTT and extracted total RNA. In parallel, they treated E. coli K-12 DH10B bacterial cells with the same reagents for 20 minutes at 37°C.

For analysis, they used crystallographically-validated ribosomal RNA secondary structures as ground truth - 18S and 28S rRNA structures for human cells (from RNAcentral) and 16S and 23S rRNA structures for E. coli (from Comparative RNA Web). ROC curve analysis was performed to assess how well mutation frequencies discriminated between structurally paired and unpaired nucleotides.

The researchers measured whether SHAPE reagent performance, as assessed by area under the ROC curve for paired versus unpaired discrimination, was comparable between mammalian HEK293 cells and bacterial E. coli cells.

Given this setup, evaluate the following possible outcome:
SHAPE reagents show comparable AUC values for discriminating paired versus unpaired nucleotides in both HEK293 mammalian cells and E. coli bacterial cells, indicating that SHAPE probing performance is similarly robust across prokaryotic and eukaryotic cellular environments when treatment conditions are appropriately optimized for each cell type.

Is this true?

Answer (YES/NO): NO